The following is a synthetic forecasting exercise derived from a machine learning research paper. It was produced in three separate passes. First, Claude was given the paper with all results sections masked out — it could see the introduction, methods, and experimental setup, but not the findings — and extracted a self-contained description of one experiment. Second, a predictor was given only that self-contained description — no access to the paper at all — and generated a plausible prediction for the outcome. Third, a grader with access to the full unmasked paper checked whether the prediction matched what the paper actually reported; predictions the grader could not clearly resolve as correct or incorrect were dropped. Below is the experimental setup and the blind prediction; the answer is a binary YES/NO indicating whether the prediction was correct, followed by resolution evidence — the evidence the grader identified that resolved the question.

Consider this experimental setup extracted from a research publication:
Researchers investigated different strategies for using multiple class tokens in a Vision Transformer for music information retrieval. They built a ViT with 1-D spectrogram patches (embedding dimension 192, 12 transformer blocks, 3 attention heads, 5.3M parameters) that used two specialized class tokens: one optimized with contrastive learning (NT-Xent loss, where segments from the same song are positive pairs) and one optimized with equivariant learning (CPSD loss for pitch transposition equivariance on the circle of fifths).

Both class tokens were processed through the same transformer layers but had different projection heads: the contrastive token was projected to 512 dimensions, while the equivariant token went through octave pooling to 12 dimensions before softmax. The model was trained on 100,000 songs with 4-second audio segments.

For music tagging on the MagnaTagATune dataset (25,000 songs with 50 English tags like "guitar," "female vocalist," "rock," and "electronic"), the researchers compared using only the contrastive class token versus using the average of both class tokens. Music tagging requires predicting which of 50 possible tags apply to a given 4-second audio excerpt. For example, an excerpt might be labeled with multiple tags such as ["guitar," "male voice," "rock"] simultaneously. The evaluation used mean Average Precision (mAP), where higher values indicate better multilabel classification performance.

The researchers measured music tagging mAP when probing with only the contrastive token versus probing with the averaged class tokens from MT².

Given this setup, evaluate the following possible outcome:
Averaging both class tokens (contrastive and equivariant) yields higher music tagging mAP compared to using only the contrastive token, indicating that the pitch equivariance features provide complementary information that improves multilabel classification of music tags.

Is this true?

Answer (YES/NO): NO